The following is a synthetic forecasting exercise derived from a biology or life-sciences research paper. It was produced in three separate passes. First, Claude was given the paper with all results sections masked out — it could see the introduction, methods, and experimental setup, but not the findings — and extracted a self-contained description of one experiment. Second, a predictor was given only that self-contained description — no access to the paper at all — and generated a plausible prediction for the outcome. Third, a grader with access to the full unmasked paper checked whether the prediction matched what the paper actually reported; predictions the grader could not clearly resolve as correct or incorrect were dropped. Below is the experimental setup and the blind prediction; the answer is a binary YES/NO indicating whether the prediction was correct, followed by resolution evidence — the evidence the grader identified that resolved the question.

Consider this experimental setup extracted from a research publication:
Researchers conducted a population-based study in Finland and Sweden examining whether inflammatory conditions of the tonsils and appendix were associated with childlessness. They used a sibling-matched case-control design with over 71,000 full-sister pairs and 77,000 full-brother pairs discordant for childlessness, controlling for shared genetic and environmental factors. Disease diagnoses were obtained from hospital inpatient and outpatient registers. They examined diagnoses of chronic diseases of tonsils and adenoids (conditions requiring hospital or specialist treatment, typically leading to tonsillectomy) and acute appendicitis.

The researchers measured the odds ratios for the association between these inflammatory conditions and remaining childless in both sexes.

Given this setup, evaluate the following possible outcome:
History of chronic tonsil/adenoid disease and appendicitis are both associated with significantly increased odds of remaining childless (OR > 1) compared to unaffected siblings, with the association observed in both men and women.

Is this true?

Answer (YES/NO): NO